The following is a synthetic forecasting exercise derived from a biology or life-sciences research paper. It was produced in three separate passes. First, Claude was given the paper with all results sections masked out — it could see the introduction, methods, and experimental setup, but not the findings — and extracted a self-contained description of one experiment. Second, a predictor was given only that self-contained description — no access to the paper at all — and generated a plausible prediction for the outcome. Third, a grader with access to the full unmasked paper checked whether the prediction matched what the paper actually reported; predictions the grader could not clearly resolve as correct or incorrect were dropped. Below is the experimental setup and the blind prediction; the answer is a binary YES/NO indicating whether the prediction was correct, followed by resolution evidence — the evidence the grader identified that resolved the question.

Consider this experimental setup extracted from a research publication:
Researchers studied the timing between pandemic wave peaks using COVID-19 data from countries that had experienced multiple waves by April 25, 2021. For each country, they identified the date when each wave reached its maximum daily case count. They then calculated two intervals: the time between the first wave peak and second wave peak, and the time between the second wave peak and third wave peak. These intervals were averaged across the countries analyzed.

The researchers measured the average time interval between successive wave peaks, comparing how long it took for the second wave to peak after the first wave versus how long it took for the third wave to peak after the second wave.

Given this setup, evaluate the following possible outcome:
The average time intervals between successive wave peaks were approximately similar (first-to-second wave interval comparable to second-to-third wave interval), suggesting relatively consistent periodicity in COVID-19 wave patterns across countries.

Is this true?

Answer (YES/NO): NO